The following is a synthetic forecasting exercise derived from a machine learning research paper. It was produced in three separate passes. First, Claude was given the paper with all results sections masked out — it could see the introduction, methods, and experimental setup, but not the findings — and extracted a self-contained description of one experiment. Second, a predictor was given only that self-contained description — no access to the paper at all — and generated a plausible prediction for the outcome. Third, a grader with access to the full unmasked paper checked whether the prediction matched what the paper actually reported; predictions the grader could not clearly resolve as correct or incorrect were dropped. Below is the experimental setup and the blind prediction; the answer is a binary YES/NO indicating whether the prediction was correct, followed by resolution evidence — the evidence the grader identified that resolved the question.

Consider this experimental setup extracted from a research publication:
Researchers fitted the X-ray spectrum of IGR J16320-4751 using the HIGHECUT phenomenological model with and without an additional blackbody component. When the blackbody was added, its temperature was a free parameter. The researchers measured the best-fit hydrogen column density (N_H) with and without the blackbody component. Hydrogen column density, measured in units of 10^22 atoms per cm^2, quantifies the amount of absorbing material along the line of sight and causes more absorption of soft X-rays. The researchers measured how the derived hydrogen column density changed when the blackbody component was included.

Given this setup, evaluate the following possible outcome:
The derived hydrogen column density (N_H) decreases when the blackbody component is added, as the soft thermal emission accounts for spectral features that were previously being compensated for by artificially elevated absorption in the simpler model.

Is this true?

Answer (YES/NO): YES